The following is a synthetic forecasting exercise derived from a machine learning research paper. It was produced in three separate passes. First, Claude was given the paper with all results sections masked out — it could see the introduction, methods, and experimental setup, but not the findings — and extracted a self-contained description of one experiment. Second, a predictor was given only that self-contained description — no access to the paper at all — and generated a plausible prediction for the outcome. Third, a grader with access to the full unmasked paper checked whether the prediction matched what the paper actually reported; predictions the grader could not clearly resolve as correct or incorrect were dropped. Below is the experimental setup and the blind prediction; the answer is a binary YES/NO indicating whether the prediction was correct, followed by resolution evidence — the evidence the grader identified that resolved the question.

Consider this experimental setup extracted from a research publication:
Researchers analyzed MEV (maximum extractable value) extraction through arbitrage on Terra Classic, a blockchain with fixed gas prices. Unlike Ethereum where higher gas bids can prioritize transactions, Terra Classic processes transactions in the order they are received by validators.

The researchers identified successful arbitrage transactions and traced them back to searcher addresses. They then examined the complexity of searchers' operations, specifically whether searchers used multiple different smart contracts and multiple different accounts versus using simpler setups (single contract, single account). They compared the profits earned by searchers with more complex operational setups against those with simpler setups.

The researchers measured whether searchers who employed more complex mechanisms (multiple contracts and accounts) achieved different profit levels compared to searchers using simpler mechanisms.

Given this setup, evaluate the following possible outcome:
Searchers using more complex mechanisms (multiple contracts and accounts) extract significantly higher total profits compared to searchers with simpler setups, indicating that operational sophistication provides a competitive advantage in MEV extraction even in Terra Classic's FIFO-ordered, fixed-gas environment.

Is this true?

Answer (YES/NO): YES